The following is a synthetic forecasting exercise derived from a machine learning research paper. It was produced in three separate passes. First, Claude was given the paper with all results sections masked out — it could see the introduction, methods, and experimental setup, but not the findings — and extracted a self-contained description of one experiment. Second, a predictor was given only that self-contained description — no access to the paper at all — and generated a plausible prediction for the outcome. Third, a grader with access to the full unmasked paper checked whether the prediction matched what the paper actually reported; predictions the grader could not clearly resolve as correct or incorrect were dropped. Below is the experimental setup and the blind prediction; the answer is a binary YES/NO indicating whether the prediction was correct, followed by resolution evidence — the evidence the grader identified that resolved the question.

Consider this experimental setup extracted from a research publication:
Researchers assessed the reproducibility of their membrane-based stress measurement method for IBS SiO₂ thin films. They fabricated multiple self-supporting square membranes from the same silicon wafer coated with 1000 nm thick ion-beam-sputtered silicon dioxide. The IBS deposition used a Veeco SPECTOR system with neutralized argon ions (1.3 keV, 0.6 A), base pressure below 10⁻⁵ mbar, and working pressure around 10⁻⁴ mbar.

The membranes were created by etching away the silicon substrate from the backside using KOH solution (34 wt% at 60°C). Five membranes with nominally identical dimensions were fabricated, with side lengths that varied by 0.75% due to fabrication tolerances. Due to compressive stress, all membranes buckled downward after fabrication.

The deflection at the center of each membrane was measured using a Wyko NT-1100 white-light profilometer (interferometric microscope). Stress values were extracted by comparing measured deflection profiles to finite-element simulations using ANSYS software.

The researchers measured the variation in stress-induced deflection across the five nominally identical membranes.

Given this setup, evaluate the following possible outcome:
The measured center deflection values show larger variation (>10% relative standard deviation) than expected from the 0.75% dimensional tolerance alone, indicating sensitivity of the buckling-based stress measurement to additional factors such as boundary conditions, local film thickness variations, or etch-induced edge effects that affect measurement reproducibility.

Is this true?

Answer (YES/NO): NO